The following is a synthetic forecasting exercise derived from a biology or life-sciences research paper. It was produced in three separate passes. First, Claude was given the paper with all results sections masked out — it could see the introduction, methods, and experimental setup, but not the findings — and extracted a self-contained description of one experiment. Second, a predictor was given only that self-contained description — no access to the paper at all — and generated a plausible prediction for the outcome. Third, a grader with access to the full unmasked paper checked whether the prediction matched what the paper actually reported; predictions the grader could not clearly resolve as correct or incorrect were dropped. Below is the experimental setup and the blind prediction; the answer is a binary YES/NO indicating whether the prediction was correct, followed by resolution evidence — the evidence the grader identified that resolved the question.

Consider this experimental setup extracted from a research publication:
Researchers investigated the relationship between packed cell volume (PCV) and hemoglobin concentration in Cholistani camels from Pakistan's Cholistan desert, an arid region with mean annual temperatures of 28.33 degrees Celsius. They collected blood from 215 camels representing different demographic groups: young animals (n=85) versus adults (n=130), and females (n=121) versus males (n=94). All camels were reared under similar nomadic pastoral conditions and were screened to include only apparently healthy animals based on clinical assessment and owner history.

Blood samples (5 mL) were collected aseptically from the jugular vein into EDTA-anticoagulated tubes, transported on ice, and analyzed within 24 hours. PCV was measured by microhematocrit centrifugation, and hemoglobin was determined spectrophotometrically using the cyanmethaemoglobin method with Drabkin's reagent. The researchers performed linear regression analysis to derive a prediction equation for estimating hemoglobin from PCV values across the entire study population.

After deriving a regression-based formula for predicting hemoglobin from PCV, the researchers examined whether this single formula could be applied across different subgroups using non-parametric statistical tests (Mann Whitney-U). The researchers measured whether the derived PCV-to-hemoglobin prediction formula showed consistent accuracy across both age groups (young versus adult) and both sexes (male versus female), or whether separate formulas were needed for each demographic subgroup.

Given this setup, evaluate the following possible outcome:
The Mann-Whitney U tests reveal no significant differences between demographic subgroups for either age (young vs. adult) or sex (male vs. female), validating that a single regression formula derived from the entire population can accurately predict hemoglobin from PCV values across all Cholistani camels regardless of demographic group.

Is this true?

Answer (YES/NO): NO